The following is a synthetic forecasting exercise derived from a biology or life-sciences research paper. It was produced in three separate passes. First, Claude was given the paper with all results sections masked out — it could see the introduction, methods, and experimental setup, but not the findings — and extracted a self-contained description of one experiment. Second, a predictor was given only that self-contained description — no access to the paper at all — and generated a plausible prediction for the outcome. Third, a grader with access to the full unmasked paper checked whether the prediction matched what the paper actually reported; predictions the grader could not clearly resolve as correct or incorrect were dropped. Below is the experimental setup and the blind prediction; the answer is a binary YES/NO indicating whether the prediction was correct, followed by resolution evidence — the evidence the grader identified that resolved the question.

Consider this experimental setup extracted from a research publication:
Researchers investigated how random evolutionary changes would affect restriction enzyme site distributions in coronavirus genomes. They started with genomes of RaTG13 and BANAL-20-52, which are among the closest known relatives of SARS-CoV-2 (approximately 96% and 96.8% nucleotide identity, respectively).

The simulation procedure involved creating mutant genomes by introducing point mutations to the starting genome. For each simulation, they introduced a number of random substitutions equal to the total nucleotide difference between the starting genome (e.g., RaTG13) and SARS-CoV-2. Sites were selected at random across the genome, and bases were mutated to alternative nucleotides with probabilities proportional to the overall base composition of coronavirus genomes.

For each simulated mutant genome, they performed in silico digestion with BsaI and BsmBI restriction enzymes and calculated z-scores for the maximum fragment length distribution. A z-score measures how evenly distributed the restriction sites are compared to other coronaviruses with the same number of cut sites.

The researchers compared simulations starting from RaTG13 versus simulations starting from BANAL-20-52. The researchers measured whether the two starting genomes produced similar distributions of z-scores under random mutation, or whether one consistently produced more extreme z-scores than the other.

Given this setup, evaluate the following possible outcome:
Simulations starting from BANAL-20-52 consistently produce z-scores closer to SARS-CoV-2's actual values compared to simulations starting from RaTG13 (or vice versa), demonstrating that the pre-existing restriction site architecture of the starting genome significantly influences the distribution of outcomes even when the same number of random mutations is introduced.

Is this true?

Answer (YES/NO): NO